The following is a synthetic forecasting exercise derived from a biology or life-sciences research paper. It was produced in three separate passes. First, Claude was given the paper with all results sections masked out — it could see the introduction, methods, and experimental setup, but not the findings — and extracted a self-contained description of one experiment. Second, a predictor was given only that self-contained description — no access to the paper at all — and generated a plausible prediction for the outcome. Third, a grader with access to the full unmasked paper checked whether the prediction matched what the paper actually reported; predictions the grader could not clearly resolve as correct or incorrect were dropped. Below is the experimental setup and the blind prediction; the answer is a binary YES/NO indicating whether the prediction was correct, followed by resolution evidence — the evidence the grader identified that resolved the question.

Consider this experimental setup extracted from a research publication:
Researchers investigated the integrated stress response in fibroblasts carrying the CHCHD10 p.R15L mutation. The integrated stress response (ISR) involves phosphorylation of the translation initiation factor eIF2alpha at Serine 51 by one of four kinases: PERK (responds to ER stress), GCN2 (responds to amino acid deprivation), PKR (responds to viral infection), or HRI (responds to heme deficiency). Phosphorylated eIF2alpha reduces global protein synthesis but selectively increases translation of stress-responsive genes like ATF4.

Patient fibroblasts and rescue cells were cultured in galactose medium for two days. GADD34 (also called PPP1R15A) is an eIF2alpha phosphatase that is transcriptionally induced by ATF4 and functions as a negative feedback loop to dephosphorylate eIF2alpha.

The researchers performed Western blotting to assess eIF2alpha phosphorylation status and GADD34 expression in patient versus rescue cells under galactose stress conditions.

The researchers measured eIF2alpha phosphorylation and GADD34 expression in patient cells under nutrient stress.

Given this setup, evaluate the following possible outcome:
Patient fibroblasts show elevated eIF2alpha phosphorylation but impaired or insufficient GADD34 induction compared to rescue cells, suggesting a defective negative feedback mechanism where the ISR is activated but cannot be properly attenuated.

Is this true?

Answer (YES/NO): NO